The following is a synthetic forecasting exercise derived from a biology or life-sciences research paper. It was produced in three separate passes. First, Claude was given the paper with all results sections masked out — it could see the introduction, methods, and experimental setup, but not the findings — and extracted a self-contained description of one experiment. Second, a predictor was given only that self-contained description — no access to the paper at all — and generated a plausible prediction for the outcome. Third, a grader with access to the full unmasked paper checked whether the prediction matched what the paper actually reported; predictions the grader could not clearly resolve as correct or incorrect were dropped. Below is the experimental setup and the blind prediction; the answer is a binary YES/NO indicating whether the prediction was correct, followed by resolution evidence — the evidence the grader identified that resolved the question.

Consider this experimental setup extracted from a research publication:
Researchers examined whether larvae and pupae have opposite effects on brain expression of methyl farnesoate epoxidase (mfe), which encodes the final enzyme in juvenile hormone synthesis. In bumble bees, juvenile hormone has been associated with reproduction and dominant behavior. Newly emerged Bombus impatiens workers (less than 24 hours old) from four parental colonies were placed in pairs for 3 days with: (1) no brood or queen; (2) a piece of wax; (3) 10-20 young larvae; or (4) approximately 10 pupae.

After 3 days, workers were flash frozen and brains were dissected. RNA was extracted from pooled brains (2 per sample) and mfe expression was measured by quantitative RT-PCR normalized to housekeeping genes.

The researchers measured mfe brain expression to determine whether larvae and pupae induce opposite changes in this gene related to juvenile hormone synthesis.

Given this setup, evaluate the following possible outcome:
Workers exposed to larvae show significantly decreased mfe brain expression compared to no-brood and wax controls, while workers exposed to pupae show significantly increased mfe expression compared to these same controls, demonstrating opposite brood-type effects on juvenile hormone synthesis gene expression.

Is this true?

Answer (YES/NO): NO